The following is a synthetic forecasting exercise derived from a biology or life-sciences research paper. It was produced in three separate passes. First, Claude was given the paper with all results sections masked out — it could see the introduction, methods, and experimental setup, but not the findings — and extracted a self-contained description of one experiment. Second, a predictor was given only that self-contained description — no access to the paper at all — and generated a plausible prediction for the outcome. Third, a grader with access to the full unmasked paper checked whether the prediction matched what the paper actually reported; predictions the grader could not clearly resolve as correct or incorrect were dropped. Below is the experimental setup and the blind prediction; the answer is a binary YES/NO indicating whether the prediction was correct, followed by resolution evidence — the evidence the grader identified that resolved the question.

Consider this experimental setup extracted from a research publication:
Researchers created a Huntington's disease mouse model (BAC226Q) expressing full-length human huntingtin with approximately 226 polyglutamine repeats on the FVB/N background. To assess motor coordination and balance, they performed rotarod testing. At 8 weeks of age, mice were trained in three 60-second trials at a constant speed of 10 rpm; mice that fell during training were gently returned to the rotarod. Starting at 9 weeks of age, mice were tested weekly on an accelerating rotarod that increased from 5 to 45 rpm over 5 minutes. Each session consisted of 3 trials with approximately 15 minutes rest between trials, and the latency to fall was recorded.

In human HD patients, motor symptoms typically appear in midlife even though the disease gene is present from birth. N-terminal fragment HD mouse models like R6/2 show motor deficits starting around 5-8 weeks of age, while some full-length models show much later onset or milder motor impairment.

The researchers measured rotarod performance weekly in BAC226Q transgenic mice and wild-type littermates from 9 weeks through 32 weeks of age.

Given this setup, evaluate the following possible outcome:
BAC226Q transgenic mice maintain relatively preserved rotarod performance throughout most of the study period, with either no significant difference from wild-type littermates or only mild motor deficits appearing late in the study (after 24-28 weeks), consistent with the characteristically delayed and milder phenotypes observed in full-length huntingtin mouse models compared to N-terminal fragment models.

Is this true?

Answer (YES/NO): NO